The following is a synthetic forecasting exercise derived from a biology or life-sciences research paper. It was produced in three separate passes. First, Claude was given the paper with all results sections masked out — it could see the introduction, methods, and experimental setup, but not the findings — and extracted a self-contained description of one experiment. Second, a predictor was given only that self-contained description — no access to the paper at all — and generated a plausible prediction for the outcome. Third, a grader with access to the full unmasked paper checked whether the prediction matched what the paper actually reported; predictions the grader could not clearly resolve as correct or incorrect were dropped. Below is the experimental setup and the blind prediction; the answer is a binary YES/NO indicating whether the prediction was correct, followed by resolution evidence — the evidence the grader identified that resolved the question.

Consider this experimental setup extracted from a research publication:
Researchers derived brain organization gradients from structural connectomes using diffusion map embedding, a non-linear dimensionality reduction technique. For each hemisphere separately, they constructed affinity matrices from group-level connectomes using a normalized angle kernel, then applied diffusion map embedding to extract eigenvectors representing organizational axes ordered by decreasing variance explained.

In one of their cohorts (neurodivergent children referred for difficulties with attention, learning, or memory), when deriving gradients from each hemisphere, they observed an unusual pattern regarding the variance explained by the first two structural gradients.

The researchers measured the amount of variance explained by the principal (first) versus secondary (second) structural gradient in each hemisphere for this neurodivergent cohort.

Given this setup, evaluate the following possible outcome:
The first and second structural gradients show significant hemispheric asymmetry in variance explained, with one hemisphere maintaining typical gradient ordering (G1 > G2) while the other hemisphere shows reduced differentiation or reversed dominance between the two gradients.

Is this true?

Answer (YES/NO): NO